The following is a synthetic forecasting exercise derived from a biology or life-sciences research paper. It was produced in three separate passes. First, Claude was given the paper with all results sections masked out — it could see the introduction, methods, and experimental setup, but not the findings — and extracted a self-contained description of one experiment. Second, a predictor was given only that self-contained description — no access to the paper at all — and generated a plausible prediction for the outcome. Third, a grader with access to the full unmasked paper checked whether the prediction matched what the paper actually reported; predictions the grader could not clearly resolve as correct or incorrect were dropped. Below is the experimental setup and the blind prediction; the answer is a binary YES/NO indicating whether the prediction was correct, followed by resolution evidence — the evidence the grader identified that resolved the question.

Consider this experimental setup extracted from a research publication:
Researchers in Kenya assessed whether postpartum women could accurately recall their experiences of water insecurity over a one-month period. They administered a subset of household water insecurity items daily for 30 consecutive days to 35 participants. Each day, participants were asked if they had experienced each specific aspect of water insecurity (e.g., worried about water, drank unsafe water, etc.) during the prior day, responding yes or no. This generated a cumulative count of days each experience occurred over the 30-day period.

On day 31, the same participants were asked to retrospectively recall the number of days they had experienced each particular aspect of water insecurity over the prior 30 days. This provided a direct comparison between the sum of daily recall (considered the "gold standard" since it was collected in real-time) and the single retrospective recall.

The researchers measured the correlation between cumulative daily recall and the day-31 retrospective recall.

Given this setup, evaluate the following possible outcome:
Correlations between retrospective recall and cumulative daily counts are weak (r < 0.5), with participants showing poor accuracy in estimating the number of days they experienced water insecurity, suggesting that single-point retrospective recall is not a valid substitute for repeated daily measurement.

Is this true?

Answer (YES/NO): NO